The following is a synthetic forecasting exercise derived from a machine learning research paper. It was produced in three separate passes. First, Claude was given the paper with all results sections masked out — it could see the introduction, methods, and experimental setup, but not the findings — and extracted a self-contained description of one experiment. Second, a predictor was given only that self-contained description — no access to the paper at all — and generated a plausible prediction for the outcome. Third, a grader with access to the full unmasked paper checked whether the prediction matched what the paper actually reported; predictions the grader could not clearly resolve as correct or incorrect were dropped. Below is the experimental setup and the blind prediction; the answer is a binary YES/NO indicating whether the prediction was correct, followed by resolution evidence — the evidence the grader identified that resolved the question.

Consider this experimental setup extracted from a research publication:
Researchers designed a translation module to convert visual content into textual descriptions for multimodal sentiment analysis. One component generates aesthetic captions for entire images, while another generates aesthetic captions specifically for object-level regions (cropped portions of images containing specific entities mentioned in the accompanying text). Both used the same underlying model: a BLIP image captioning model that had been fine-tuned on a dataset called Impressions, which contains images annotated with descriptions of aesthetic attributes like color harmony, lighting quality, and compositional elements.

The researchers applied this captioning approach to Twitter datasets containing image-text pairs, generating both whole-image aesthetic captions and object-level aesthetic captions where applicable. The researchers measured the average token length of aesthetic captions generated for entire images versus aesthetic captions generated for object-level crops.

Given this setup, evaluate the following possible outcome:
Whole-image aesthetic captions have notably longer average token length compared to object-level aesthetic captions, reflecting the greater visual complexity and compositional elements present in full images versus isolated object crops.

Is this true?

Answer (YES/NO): YES